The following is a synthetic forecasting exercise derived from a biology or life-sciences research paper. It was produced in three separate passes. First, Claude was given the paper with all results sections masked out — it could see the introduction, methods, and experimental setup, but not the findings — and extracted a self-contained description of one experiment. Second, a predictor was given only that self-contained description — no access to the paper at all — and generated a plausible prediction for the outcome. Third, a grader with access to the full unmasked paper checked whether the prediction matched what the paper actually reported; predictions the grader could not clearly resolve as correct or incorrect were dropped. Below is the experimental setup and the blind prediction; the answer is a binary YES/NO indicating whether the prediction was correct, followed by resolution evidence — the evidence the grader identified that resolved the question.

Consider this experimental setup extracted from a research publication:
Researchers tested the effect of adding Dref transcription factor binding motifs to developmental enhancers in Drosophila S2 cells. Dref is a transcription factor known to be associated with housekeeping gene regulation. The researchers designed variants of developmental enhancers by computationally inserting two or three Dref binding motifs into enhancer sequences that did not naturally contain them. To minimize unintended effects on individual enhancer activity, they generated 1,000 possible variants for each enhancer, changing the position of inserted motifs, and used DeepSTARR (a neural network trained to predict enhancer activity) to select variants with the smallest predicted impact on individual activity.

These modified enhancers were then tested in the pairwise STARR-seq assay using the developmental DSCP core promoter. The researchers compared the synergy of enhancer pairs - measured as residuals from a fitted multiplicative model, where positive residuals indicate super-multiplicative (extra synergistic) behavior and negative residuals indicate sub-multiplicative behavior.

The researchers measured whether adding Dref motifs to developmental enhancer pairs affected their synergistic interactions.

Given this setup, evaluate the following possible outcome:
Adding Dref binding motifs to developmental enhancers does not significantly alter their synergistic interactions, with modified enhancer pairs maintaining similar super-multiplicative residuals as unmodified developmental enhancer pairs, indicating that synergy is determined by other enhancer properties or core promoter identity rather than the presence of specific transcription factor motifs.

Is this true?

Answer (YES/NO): NO